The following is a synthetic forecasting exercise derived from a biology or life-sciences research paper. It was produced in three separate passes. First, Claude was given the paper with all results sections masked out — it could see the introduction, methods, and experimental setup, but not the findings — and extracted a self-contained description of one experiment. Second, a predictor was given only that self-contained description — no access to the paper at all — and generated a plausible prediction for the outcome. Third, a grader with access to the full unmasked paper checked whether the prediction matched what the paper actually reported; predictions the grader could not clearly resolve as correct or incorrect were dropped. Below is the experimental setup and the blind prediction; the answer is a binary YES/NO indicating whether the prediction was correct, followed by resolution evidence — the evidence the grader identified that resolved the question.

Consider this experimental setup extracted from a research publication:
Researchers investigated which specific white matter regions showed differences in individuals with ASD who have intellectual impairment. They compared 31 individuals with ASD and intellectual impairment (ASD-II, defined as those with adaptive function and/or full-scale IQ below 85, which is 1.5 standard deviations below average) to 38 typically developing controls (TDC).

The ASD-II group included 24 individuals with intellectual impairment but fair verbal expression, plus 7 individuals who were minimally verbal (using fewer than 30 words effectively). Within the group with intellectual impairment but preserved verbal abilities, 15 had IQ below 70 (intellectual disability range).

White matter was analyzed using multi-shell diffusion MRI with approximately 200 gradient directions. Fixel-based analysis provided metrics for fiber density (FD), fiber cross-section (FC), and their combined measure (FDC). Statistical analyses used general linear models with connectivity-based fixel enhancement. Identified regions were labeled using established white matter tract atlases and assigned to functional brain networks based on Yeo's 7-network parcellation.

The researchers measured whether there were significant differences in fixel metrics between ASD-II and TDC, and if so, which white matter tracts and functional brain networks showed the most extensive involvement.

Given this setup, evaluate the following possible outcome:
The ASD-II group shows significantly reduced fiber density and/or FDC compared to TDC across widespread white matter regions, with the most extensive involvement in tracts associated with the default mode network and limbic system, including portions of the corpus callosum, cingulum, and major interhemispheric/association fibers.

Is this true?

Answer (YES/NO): NO